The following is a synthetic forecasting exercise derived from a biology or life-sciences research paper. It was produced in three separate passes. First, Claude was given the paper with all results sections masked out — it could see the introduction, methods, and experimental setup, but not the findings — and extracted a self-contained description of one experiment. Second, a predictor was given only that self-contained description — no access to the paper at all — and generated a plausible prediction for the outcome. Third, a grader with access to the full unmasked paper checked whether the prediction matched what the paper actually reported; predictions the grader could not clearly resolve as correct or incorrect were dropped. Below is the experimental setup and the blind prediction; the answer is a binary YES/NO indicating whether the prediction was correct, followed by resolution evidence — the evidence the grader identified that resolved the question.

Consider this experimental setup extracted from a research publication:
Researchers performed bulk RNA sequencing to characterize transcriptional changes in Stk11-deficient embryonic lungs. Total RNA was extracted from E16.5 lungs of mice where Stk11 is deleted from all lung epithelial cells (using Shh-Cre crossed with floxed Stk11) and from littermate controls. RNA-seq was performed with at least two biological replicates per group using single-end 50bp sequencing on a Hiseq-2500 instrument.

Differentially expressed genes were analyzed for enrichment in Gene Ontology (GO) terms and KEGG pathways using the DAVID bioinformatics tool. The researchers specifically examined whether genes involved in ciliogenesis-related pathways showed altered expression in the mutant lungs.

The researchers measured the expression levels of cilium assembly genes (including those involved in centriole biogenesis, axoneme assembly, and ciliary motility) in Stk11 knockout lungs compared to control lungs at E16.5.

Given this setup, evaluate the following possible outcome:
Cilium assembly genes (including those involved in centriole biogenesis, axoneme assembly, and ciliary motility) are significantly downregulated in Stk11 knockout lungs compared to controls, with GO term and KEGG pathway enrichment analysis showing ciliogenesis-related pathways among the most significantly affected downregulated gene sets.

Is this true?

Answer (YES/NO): YES